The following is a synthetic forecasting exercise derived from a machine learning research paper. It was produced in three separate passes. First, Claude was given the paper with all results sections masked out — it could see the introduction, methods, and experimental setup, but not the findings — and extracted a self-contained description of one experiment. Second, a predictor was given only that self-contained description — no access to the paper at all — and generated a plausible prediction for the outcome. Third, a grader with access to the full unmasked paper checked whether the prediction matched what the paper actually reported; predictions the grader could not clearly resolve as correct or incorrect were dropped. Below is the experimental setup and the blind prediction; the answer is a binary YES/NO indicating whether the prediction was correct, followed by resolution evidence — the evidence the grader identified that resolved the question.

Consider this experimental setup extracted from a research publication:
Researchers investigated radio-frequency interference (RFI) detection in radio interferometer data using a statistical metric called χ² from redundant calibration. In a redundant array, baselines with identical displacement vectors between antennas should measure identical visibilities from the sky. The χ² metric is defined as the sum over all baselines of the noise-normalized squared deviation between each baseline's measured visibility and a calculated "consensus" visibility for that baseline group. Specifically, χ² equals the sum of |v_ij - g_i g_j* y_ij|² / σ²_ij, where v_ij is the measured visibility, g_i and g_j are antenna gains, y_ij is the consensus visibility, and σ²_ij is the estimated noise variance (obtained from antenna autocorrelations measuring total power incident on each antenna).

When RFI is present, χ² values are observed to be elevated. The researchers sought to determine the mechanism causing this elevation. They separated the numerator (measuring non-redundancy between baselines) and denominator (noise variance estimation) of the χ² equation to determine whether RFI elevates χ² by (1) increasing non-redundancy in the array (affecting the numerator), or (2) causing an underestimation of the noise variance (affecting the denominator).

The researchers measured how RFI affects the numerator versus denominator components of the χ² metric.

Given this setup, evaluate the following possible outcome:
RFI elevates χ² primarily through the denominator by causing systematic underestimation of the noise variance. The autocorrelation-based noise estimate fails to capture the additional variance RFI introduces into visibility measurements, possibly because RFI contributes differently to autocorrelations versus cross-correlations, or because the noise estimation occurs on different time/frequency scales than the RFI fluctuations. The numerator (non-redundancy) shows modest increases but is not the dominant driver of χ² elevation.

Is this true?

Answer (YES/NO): NO